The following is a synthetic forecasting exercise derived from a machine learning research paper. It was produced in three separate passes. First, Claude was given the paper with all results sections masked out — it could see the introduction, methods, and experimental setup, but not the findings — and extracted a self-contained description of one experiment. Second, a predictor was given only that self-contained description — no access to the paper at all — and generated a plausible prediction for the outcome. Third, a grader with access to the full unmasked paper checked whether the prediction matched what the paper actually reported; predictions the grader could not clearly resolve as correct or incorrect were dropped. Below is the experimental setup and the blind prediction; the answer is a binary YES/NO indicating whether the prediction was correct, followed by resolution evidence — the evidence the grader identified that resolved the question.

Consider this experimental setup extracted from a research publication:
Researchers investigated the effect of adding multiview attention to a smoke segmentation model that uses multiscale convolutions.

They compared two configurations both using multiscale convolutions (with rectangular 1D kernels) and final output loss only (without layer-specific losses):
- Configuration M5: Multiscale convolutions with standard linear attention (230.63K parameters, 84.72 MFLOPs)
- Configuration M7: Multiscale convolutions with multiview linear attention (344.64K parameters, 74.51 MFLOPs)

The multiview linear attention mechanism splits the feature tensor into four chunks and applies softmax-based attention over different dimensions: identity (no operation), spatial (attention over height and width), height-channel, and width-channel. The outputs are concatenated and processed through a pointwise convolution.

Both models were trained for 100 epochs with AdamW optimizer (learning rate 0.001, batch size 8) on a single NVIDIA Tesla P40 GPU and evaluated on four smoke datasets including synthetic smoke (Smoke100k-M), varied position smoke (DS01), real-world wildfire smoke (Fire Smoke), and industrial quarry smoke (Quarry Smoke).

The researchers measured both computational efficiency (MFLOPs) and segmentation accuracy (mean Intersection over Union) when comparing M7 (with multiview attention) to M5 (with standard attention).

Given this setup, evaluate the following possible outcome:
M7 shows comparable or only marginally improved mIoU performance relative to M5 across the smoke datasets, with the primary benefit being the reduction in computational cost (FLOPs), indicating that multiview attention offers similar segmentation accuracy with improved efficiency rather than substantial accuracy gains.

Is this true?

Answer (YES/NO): NO